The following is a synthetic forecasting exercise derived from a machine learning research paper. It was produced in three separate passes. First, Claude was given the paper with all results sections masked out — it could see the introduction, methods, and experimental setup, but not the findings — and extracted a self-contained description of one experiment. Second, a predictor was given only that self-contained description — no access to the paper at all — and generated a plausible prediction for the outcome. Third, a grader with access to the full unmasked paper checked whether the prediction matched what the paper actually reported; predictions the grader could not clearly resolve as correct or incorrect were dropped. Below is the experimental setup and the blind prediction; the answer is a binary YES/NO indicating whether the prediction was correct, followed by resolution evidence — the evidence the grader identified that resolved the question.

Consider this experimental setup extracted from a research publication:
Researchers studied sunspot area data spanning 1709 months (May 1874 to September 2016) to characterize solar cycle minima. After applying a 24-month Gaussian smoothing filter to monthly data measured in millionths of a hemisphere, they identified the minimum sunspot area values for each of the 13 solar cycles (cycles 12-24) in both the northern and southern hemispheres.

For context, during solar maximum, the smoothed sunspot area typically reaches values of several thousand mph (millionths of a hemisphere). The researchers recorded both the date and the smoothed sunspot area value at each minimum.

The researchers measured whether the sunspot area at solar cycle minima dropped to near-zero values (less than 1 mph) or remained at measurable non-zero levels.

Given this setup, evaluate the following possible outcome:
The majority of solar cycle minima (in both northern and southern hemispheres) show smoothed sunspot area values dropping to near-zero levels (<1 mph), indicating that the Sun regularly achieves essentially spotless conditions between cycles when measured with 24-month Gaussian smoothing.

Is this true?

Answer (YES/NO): NO